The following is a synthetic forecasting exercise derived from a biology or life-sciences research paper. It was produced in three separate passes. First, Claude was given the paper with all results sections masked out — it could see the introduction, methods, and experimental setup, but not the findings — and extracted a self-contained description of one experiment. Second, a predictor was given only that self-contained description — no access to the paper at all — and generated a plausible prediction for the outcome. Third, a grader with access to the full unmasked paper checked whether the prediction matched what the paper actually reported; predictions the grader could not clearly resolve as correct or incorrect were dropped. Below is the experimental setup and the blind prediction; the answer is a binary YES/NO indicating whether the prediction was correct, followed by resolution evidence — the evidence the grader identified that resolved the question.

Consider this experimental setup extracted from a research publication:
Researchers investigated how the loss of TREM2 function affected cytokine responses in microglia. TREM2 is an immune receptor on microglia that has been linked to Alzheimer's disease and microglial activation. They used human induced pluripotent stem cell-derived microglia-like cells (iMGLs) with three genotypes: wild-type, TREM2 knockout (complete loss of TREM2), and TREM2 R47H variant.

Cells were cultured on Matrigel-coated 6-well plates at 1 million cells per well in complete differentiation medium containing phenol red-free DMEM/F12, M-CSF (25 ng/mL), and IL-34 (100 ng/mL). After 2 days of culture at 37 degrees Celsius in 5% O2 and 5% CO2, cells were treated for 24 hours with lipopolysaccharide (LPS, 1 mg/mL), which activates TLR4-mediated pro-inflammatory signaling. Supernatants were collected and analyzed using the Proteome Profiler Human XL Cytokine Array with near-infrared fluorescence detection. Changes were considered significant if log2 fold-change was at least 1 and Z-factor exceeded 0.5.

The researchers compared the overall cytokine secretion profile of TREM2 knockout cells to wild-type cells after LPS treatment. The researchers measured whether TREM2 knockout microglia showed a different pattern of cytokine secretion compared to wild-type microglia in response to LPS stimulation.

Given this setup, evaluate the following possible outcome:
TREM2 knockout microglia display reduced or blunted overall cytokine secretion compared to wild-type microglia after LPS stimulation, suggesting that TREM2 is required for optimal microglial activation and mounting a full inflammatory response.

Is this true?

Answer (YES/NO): NO